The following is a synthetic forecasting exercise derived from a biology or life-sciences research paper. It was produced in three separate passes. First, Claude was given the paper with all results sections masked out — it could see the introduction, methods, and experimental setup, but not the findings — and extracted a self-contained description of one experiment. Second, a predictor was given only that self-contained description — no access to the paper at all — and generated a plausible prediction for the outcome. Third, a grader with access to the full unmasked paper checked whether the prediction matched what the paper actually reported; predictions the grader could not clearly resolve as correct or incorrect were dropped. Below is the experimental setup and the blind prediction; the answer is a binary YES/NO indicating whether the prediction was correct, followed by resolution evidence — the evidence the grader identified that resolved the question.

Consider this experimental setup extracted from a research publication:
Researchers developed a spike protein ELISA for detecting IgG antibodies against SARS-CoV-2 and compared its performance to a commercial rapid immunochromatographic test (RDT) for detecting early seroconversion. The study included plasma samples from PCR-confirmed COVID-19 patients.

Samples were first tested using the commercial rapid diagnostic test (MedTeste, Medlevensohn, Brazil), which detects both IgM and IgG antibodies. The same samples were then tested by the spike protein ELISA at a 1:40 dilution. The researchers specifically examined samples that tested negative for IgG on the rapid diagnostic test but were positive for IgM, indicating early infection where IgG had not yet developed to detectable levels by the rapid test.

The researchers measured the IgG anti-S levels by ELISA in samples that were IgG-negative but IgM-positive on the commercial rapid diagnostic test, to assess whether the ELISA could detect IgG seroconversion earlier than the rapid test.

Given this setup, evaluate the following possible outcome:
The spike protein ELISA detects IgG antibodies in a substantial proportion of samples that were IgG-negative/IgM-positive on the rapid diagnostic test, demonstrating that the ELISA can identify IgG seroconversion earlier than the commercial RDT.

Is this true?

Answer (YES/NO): YES